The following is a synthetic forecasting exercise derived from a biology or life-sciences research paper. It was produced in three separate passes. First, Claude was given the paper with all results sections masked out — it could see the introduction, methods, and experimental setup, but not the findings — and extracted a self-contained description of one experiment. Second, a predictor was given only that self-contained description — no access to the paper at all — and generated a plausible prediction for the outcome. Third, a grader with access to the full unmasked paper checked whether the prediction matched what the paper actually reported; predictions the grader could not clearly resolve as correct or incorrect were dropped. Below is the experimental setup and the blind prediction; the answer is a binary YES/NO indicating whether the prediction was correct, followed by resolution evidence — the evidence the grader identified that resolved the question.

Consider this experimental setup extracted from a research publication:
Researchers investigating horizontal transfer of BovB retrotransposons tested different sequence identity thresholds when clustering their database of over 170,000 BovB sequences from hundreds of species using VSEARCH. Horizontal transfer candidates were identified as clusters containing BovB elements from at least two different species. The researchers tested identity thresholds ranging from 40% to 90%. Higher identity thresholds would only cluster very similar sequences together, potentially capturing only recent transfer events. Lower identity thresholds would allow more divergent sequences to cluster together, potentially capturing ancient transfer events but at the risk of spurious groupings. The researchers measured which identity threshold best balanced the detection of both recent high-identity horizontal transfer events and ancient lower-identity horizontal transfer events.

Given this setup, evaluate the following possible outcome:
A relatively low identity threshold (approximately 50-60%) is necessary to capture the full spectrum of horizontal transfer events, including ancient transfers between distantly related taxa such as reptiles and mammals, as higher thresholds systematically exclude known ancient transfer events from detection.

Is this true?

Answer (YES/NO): YES